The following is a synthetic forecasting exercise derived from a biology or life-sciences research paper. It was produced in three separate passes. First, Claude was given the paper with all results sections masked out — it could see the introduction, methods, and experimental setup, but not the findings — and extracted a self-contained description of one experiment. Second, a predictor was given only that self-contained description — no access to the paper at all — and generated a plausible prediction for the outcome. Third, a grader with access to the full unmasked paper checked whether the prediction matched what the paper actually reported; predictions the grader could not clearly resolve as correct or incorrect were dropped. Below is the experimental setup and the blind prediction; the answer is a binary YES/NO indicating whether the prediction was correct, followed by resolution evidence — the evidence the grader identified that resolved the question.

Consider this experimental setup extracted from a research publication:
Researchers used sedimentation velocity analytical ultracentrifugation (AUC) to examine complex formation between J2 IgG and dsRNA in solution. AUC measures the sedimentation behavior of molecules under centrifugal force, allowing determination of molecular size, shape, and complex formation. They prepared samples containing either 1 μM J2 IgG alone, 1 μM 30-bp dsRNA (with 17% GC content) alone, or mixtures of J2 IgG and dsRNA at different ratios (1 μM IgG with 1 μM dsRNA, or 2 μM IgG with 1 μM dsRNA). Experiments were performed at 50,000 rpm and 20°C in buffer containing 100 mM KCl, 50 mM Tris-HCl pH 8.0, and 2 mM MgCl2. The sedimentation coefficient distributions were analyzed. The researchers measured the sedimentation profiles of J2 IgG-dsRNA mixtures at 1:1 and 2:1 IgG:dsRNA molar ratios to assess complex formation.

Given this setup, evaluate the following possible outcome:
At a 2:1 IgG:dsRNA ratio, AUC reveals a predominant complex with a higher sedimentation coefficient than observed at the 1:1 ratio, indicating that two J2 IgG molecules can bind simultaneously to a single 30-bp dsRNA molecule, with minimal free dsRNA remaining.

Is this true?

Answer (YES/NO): NO